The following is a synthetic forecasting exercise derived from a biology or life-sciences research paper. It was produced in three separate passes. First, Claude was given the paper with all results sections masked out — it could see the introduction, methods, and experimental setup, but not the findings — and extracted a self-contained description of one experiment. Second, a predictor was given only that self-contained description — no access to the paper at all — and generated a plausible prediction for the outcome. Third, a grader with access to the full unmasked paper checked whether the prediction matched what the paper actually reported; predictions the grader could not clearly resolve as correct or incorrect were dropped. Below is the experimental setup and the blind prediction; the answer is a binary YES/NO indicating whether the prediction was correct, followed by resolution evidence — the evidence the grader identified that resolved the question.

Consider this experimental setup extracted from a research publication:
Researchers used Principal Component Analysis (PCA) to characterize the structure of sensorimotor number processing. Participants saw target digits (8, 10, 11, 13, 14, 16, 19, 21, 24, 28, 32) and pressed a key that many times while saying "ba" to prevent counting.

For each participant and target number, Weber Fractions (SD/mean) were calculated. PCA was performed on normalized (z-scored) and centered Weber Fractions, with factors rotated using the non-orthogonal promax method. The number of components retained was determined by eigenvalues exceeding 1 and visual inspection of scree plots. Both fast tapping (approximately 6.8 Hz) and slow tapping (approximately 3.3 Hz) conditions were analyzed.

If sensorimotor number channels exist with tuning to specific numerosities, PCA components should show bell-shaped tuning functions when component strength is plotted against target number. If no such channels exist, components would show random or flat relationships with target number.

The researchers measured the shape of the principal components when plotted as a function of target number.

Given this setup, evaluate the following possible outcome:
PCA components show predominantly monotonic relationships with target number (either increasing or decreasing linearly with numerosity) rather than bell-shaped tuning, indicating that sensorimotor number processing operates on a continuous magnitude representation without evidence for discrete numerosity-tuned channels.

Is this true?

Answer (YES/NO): NO